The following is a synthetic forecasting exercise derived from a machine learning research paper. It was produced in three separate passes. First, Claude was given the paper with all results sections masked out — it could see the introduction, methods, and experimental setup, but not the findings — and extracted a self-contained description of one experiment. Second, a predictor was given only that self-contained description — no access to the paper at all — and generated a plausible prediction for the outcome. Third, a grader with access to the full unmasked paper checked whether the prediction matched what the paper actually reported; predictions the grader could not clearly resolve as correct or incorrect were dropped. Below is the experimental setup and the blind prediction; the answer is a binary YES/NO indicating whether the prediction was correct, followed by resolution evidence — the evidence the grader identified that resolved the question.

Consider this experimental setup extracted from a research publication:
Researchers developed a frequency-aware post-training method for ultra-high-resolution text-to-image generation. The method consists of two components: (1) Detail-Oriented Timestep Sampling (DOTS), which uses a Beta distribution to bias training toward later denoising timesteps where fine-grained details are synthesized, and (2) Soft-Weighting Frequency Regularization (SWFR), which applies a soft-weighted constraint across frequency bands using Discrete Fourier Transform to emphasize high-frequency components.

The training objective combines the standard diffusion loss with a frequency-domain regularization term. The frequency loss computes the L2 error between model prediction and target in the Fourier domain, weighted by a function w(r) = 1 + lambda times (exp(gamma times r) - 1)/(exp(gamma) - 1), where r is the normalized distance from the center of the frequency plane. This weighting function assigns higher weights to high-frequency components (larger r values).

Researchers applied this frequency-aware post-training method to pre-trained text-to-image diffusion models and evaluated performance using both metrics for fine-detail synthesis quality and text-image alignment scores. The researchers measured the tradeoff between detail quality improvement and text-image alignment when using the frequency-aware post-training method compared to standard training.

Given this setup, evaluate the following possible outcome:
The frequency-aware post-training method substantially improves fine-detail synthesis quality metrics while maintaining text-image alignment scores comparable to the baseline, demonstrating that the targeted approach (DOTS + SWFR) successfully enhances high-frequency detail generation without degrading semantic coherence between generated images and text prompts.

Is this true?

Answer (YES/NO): NO